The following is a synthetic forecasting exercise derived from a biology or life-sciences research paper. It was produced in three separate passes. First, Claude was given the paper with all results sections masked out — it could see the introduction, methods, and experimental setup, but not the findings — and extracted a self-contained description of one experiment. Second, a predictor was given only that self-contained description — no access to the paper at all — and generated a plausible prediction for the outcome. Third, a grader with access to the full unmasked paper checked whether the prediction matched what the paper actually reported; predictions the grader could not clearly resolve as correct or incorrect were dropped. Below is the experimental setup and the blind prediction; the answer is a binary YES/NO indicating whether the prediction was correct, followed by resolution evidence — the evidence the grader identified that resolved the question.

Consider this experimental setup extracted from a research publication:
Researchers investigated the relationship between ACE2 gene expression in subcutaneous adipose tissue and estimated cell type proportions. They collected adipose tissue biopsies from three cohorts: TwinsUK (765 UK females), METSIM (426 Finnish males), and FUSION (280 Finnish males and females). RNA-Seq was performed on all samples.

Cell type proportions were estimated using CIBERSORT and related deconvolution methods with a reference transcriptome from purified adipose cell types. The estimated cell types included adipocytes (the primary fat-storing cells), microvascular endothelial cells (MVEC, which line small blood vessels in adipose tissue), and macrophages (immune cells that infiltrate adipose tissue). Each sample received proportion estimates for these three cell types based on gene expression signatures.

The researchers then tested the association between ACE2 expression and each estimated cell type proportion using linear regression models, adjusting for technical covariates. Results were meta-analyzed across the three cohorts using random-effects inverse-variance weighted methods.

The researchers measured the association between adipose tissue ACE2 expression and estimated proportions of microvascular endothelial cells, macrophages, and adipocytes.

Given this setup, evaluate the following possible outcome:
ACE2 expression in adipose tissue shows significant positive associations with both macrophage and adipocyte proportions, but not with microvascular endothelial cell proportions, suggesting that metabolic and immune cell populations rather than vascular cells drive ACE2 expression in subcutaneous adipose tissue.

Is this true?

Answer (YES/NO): NO